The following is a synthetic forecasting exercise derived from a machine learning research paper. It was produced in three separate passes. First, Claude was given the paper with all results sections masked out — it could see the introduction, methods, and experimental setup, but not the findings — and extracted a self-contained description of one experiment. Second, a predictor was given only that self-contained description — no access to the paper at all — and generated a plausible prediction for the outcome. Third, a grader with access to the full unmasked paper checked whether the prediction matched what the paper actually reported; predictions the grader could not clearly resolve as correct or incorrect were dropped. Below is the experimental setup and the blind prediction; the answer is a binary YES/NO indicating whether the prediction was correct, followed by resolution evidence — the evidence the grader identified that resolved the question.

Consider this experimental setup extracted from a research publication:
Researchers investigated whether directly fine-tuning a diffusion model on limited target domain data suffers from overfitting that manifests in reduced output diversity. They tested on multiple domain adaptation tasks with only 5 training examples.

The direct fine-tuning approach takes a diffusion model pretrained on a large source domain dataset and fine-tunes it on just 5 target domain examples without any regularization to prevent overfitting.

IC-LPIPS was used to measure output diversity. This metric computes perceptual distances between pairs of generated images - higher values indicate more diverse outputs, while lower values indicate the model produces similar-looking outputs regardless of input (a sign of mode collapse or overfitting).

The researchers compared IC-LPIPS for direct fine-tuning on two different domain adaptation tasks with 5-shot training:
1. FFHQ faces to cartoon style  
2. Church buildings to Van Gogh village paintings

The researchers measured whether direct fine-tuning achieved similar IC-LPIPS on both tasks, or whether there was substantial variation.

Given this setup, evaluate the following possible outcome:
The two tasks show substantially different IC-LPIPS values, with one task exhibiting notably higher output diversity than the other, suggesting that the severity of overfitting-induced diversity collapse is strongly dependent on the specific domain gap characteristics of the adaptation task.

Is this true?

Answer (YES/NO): YES